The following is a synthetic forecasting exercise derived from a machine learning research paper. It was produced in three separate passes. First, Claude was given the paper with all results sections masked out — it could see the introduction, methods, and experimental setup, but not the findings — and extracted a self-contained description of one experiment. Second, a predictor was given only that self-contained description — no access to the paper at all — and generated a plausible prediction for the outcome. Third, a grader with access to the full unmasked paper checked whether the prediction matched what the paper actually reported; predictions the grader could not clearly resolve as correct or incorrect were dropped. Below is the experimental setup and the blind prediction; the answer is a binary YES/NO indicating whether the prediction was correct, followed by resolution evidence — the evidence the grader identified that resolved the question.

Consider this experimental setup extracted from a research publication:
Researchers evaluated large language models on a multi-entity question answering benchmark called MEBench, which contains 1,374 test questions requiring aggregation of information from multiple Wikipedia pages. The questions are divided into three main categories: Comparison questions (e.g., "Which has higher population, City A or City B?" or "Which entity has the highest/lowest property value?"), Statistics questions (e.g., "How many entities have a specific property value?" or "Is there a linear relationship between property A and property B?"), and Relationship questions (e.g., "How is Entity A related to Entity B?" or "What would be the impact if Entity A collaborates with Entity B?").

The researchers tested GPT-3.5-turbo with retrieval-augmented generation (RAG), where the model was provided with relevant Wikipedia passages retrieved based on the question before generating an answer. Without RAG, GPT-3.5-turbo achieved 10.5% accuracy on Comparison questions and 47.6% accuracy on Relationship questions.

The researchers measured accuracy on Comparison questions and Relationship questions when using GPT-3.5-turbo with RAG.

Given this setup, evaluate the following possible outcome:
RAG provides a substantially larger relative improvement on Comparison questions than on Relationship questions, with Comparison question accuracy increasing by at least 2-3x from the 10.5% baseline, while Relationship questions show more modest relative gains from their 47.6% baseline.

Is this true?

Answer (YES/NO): NO